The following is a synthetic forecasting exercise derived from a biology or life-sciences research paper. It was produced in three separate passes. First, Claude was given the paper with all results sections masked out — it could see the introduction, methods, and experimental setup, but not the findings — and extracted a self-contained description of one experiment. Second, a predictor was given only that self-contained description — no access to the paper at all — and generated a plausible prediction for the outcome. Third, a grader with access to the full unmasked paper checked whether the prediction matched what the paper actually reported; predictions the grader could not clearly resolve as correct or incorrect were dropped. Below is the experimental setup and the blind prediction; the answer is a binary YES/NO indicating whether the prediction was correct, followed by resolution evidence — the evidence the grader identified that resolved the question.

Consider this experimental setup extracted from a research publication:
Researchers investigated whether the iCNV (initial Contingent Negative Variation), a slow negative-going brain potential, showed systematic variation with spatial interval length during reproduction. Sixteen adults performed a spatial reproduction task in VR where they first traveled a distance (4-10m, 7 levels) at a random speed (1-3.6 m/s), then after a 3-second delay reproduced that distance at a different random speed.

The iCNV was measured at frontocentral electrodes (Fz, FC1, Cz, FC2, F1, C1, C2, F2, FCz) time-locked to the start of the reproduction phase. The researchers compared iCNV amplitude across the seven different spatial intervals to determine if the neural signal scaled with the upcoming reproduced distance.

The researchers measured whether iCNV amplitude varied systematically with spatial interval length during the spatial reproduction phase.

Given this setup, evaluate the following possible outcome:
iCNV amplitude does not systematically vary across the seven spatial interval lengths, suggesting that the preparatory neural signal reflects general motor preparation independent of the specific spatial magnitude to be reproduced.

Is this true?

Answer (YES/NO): YES